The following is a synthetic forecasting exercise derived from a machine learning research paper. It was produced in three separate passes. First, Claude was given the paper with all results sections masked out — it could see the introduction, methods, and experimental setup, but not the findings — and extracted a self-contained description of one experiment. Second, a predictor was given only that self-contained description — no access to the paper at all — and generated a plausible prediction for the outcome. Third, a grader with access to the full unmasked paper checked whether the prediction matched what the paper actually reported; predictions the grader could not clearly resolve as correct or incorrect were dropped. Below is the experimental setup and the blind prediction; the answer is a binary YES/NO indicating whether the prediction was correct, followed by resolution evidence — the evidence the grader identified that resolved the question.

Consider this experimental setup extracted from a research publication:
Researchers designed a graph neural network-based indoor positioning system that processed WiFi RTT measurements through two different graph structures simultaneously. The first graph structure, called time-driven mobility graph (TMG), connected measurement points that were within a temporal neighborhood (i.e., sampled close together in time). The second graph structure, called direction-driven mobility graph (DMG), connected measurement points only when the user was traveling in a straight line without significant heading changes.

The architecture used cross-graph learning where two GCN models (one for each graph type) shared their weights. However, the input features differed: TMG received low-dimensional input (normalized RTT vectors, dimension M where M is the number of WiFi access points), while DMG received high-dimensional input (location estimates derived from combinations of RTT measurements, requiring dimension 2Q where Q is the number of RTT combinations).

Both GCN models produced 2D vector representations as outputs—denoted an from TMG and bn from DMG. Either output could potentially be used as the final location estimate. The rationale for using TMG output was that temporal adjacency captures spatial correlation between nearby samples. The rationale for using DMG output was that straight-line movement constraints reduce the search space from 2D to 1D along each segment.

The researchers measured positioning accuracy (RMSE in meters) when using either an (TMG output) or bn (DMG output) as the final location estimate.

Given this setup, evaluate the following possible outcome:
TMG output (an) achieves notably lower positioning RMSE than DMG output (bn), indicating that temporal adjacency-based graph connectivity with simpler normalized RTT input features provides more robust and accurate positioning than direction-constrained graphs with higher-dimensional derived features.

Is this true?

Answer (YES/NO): NO